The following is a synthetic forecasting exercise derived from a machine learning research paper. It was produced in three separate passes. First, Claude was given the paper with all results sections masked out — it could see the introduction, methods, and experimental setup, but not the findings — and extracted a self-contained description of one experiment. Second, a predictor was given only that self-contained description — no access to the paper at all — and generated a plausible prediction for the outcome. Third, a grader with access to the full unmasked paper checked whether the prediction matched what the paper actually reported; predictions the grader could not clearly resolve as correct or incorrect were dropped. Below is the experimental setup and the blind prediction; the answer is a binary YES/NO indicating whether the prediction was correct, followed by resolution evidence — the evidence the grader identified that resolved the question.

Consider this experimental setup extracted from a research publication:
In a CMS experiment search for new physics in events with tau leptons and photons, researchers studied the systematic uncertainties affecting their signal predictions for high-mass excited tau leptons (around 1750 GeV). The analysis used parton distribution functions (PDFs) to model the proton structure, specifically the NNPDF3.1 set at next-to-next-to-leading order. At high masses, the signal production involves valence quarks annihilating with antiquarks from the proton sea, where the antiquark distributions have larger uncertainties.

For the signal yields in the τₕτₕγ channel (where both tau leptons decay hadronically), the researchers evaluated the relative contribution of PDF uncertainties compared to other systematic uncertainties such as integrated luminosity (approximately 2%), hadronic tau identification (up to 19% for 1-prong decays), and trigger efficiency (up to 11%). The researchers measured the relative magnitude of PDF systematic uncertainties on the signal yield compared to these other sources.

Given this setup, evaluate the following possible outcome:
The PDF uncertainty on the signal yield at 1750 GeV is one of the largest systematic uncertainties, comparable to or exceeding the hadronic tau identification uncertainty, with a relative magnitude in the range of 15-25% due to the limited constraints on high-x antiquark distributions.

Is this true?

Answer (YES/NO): YES